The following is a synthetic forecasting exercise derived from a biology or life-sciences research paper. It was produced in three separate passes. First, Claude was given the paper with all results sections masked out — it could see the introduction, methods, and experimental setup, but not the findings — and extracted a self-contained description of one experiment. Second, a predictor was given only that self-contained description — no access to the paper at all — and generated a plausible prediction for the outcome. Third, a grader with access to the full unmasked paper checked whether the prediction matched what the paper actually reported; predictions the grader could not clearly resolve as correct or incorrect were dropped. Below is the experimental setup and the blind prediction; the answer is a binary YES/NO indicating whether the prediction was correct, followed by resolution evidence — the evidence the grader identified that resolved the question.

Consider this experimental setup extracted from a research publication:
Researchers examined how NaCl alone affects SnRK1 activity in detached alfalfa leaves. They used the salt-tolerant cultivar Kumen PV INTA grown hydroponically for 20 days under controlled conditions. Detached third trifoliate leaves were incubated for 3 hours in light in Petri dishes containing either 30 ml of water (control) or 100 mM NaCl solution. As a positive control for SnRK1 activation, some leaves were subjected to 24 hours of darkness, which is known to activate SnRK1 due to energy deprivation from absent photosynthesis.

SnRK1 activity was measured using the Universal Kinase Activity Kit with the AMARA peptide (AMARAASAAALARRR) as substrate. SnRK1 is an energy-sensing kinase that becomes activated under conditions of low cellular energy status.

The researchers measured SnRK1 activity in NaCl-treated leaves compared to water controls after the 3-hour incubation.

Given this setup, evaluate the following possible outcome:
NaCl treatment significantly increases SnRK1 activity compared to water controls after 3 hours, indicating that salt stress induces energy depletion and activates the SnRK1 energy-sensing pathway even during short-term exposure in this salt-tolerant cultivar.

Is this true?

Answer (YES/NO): YES